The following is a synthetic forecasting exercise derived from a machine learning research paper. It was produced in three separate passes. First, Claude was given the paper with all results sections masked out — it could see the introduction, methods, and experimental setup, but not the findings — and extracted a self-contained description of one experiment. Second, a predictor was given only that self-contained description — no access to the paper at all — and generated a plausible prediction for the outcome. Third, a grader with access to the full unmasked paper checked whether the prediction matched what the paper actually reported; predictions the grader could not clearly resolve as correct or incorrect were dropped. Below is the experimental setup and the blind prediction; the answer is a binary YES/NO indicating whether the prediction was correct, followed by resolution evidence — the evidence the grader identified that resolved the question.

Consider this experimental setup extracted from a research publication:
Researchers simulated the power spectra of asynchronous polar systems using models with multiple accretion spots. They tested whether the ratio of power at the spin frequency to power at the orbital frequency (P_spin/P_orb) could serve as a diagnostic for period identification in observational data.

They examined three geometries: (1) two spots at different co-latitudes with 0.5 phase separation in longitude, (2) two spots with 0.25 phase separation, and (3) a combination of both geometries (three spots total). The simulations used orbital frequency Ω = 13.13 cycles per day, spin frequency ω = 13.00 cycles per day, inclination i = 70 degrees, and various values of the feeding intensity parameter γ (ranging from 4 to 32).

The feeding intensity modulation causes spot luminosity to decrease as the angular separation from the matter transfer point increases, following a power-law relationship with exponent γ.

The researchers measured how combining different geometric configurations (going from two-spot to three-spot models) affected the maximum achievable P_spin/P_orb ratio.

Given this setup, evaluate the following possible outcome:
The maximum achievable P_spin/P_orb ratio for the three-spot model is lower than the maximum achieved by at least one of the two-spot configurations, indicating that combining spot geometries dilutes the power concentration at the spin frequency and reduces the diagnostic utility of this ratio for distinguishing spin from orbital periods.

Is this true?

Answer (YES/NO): YES